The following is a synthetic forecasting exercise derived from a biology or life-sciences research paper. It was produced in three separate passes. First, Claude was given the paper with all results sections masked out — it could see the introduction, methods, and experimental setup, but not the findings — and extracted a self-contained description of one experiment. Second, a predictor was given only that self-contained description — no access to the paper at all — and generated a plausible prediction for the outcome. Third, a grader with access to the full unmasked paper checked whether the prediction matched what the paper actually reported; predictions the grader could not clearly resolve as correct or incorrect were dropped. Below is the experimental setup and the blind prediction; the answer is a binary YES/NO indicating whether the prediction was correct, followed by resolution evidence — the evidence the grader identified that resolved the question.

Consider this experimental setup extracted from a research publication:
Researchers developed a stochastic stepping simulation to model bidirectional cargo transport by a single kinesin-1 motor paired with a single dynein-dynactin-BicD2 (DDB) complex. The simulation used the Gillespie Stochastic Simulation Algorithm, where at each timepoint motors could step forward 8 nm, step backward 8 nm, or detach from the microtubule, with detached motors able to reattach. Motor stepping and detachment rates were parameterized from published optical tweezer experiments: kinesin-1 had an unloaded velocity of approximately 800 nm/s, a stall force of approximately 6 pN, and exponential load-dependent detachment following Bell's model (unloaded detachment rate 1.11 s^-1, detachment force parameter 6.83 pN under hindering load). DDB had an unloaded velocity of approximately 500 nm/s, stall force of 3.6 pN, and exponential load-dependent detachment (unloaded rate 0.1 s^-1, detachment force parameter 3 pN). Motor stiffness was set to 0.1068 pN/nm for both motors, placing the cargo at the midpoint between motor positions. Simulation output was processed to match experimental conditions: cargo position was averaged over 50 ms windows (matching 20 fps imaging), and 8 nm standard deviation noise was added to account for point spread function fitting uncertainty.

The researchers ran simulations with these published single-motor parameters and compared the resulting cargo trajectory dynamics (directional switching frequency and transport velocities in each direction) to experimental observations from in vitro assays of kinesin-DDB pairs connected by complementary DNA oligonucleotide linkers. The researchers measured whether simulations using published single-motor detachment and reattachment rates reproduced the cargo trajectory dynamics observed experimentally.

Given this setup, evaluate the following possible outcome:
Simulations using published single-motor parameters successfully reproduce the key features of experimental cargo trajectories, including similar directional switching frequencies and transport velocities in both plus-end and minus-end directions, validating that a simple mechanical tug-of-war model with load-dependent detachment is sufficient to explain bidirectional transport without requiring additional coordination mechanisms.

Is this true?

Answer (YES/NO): NO